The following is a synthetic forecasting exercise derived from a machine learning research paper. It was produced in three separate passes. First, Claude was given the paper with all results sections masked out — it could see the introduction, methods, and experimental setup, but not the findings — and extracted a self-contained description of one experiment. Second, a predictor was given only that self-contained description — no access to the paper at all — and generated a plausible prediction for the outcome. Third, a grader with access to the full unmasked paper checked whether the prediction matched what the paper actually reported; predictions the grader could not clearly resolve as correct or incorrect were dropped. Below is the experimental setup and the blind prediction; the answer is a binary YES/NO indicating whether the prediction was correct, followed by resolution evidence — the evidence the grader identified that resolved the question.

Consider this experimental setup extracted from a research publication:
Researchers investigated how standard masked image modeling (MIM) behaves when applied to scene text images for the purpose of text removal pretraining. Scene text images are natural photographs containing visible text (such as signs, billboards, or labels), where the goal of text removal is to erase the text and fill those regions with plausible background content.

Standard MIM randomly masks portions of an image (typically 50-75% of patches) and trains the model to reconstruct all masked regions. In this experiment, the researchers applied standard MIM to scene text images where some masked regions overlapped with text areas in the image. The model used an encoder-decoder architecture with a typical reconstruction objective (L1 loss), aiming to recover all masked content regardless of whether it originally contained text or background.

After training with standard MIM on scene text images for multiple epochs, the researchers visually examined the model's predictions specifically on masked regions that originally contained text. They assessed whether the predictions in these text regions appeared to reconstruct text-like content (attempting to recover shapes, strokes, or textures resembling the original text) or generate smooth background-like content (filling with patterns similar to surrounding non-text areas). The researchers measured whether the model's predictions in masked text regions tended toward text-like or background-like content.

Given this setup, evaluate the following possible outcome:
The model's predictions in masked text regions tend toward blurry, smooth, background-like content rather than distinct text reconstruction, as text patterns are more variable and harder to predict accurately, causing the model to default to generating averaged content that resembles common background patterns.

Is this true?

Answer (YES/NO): NO